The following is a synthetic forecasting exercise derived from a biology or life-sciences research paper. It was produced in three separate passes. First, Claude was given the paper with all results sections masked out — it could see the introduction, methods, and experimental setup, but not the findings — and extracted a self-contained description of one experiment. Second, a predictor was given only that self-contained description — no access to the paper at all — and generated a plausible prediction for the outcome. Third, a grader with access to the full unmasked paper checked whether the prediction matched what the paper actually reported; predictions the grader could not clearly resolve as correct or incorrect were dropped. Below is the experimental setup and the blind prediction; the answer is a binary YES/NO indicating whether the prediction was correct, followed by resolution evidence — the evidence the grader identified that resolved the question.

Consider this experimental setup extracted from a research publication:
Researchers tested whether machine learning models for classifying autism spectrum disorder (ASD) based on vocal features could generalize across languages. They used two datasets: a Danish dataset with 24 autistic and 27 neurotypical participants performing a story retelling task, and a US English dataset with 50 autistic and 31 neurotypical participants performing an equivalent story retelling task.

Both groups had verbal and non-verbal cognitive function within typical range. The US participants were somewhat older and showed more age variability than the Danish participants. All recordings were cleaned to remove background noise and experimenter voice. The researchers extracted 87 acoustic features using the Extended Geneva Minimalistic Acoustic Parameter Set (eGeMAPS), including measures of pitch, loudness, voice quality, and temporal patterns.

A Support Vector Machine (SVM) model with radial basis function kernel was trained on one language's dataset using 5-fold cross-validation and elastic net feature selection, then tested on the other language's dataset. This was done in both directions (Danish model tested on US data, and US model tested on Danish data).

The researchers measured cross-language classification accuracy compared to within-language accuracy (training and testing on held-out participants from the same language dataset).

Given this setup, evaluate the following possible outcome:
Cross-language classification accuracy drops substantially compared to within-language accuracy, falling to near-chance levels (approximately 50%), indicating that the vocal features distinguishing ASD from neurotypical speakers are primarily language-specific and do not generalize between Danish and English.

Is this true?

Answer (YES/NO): YES